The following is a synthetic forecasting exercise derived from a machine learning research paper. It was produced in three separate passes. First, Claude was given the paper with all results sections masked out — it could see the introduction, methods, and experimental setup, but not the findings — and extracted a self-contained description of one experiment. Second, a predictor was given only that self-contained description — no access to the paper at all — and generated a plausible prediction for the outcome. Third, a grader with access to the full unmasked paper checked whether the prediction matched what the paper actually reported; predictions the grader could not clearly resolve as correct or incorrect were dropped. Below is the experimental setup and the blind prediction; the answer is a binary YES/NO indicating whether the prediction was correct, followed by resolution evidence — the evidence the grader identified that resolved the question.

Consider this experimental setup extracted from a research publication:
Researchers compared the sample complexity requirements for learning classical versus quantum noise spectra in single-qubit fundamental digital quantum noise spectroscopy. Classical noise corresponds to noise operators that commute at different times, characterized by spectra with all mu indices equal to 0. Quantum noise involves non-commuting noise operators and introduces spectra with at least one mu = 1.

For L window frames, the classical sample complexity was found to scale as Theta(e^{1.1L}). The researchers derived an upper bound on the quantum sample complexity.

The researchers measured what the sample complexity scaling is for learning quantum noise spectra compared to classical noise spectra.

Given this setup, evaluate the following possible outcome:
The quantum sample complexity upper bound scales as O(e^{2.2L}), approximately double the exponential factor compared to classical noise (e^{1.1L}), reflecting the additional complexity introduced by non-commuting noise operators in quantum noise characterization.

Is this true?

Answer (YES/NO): NO